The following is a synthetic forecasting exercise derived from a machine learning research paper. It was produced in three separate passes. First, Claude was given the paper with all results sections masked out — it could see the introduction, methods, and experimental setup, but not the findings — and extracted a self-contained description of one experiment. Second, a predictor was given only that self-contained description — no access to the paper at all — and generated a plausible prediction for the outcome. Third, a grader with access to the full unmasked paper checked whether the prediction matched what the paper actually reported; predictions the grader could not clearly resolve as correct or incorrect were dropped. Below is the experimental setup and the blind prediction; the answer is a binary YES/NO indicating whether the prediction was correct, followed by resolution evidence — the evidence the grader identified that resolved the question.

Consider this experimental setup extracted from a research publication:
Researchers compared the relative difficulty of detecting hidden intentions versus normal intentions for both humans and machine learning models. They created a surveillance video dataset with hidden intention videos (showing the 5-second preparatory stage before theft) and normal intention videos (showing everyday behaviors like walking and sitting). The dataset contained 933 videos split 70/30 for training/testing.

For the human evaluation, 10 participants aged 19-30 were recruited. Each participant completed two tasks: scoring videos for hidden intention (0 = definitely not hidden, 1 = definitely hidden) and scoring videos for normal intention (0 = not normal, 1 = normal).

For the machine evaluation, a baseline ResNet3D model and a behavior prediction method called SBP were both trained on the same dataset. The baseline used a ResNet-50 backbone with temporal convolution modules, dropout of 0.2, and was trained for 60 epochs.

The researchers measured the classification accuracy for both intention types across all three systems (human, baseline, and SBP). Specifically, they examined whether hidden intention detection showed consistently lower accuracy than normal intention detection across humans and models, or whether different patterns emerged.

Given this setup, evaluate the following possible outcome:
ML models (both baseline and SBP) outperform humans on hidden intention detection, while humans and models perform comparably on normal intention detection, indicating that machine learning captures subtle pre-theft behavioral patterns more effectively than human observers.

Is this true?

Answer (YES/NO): NO